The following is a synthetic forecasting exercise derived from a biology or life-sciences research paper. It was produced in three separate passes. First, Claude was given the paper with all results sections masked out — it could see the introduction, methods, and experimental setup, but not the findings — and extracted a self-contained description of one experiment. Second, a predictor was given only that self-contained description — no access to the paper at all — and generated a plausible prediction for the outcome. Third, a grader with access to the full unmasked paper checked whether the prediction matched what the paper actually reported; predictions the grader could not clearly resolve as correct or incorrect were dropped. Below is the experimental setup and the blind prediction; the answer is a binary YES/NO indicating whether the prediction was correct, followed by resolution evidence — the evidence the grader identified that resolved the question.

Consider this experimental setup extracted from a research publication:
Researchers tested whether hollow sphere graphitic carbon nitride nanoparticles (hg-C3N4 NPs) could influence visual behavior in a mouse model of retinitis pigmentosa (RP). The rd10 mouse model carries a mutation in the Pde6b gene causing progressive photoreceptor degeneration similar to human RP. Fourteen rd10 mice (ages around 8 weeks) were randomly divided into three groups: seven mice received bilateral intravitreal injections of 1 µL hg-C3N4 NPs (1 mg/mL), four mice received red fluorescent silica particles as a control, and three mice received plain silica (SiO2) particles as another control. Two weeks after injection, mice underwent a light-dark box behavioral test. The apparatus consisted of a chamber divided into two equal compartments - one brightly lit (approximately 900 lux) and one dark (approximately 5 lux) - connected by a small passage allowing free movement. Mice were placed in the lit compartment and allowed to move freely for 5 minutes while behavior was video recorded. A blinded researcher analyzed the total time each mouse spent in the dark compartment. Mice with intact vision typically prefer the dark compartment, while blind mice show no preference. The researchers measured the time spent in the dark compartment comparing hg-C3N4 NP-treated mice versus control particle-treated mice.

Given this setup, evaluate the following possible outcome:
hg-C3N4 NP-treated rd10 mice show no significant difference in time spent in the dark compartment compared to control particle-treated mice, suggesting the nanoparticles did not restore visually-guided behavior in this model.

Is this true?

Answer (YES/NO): NO